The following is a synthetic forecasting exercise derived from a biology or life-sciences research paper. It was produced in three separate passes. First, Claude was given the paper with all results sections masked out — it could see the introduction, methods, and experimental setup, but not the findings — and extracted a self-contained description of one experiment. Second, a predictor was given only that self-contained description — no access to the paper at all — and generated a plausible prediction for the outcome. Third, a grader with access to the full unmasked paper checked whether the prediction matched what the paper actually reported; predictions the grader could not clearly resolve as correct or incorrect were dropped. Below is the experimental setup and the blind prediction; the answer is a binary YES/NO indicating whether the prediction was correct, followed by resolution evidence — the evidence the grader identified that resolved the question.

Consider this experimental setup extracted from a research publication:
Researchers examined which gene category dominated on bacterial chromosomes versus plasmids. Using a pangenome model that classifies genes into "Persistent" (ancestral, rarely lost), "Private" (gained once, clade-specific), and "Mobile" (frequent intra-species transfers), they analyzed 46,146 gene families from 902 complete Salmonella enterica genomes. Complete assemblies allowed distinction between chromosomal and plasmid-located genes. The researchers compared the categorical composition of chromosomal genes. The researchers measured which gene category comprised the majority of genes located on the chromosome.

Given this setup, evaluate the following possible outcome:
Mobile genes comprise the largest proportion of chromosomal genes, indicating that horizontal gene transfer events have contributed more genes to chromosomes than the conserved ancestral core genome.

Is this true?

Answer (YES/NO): NO